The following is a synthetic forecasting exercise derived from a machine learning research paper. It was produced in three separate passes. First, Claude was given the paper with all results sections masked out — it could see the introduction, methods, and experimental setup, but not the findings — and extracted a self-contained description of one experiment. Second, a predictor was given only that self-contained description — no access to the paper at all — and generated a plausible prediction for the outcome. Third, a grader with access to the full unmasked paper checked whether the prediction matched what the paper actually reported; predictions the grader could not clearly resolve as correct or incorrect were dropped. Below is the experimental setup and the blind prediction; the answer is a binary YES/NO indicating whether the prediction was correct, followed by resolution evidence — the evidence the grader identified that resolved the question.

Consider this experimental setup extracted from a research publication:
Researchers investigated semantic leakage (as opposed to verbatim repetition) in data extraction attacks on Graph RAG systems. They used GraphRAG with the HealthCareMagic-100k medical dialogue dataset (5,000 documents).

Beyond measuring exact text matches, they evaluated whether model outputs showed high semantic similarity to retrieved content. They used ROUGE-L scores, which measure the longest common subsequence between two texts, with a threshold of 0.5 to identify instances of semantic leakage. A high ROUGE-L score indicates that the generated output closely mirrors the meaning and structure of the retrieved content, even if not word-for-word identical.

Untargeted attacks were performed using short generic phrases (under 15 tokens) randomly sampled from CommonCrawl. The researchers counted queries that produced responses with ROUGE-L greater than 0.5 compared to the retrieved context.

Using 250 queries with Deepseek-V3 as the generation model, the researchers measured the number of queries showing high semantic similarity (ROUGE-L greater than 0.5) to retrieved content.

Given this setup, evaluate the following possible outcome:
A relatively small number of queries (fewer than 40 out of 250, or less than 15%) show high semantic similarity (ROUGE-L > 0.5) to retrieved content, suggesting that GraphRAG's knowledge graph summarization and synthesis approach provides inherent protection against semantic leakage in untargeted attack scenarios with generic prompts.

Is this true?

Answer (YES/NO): NO